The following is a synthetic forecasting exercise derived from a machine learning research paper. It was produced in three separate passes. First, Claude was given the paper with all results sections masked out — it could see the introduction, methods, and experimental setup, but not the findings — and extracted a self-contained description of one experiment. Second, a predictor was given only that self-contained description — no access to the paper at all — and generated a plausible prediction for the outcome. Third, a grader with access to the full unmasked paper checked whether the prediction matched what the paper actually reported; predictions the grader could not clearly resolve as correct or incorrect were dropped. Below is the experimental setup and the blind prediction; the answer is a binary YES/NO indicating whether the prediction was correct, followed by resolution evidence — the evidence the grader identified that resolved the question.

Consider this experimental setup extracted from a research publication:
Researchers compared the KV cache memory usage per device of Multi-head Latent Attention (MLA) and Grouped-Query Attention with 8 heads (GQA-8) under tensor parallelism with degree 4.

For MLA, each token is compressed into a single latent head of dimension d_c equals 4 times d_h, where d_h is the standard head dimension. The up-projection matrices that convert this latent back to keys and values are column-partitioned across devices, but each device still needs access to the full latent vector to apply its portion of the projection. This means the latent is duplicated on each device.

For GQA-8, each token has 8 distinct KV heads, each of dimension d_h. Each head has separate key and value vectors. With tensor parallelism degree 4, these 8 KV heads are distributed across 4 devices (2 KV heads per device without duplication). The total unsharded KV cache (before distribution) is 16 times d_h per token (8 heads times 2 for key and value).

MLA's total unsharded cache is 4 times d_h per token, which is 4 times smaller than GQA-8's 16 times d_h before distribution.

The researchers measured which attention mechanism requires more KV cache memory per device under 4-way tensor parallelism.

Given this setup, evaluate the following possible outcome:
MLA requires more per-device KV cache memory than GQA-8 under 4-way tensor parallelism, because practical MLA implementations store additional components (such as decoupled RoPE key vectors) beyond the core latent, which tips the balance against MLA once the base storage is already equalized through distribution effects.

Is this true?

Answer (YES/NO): NO